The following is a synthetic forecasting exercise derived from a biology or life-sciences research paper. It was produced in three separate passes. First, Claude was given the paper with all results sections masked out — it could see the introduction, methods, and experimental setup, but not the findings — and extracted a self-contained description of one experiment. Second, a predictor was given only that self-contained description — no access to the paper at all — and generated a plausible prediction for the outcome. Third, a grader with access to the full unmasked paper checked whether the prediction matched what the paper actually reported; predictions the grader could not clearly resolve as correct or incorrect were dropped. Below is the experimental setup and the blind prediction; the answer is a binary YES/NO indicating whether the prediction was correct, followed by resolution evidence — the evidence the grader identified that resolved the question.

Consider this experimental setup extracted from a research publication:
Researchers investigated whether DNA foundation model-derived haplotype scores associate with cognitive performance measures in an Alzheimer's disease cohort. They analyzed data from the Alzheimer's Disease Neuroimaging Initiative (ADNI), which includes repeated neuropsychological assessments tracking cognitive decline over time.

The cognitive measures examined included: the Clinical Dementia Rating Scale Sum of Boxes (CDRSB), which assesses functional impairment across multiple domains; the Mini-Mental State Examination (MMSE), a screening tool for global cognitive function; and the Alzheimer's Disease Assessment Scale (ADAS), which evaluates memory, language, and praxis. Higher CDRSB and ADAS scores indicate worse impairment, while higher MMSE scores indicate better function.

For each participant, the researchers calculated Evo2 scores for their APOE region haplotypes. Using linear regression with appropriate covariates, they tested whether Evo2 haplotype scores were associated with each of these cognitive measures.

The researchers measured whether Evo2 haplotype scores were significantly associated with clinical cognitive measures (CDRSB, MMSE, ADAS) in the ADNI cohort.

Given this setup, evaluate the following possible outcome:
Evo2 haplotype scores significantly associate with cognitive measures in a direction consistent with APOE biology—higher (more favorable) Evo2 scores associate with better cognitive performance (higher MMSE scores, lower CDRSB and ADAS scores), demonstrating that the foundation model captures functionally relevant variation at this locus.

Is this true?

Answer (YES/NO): NO